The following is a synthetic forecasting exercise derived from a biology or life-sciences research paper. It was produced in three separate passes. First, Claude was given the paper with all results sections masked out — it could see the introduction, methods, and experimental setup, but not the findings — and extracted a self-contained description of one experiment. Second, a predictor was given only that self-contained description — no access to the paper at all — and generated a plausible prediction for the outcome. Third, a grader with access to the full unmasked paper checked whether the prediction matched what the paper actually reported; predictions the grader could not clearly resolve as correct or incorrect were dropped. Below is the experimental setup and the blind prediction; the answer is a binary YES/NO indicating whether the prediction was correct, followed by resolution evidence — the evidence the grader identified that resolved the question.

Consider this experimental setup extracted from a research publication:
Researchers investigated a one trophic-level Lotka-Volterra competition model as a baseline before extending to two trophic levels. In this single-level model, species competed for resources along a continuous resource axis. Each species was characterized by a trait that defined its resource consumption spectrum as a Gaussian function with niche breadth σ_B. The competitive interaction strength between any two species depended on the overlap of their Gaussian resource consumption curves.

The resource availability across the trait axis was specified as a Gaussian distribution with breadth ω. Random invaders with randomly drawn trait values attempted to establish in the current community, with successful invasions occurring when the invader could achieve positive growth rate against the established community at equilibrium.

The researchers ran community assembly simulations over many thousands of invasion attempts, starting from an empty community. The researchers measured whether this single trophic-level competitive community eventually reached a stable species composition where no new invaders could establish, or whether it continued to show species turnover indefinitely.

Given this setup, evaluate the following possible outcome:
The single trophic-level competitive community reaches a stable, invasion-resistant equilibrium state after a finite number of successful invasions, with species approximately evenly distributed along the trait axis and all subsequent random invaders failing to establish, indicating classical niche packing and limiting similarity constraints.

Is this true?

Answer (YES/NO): YES